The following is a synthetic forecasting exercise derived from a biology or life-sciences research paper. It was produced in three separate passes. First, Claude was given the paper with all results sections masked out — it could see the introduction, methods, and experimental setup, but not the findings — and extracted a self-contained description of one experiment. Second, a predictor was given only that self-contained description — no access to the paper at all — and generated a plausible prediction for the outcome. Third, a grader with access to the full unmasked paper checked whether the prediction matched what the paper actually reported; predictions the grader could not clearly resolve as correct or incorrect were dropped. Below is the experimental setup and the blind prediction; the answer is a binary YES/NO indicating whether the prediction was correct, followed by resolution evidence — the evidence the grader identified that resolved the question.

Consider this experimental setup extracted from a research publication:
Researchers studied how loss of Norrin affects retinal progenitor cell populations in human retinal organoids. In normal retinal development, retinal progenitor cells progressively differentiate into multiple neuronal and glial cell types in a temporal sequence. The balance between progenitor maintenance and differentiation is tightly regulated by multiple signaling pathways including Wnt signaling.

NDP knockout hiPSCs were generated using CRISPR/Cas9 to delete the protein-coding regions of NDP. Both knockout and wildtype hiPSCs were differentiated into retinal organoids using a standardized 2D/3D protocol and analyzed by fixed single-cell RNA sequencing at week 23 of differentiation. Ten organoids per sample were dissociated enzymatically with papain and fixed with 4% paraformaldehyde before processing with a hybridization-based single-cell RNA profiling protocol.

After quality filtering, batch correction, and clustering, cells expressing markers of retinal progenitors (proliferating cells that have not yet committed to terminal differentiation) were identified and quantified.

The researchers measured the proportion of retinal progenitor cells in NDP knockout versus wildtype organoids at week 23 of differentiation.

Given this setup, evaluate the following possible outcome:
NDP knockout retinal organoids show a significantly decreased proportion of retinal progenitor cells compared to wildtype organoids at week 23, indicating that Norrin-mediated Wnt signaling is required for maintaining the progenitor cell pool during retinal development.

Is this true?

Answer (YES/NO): NO